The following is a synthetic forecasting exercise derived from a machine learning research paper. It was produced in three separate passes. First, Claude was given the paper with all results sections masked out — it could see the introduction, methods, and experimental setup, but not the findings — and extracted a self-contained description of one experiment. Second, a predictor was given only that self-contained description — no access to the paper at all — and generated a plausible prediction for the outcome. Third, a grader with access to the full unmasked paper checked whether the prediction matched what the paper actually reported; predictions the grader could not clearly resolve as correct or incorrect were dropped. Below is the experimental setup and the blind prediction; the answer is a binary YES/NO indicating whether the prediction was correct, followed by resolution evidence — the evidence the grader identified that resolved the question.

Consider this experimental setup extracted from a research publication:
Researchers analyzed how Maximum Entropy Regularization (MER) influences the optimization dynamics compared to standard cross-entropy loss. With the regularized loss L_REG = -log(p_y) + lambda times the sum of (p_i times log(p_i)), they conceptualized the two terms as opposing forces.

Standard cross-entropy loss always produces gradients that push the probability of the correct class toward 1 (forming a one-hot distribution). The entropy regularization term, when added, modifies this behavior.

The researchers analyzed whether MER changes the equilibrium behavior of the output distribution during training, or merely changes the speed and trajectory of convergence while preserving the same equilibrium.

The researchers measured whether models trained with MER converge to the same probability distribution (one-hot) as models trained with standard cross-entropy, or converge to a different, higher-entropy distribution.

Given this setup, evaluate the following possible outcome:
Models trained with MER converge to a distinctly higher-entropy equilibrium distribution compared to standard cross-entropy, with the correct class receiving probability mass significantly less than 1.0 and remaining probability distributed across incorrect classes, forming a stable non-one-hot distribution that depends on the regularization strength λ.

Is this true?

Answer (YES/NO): YES